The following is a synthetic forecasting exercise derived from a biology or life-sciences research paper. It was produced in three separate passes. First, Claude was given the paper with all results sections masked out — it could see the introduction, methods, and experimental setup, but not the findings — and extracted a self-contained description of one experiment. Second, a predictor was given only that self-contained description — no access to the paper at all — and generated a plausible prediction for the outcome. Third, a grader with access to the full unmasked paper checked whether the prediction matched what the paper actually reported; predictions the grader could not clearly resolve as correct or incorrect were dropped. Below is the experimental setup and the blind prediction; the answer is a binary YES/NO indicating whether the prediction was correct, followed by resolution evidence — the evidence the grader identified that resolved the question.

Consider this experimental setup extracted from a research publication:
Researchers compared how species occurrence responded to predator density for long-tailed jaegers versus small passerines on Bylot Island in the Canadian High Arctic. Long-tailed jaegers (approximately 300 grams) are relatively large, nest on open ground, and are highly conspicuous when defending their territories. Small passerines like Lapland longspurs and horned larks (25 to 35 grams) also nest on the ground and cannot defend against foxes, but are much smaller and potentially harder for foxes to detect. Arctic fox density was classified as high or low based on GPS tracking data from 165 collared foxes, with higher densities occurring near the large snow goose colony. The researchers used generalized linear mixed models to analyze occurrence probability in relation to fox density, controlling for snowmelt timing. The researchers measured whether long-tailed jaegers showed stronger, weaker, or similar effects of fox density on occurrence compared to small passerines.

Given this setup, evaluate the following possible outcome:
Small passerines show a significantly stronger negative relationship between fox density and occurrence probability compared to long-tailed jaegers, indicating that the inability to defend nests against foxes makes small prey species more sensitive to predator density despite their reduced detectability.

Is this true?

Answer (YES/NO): NO